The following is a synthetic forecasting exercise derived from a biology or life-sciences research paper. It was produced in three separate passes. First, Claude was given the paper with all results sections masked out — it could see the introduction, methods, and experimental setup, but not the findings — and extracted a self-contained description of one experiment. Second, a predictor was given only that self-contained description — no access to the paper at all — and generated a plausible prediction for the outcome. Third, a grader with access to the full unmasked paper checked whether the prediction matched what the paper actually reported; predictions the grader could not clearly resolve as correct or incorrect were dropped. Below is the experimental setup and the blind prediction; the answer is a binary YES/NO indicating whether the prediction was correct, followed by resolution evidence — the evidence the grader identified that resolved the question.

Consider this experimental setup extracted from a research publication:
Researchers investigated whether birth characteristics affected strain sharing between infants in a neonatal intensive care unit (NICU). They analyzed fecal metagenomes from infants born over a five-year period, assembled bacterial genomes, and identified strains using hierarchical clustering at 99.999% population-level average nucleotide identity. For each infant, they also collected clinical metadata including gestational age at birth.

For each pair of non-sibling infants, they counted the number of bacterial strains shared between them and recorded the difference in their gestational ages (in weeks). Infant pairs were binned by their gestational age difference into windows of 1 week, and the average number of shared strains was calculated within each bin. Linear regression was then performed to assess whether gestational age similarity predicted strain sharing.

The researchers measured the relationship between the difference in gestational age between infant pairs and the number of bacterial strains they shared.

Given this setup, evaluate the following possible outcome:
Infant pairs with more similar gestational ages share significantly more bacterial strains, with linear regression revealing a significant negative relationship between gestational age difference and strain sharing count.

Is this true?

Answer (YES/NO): YES